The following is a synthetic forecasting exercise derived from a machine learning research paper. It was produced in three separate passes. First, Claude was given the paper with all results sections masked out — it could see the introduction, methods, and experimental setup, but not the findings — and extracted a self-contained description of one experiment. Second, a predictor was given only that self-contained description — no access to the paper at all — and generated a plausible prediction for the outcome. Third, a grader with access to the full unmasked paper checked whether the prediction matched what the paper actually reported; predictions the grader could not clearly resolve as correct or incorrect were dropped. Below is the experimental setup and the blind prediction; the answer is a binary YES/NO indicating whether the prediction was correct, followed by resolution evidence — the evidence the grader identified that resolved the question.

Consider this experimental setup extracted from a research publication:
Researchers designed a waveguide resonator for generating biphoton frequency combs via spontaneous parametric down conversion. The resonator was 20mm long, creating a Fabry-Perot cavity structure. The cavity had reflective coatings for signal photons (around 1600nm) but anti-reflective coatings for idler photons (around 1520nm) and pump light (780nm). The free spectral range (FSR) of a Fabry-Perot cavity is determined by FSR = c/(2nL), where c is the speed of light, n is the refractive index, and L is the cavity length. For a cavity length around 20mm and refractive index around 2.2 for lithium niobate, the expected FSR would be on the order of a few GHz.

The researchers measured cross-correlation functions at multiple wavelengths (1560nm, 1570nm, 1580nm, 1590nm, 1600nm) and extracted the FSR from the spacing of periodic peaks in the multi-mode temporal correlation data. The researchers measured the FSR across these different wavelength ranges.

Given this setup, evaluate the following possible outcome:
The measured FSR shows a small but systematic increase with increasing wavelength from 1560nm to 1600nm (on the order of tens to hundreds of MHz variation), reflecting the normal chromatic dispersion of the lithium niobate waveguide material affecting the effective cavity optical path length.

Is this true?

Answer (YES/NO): NO